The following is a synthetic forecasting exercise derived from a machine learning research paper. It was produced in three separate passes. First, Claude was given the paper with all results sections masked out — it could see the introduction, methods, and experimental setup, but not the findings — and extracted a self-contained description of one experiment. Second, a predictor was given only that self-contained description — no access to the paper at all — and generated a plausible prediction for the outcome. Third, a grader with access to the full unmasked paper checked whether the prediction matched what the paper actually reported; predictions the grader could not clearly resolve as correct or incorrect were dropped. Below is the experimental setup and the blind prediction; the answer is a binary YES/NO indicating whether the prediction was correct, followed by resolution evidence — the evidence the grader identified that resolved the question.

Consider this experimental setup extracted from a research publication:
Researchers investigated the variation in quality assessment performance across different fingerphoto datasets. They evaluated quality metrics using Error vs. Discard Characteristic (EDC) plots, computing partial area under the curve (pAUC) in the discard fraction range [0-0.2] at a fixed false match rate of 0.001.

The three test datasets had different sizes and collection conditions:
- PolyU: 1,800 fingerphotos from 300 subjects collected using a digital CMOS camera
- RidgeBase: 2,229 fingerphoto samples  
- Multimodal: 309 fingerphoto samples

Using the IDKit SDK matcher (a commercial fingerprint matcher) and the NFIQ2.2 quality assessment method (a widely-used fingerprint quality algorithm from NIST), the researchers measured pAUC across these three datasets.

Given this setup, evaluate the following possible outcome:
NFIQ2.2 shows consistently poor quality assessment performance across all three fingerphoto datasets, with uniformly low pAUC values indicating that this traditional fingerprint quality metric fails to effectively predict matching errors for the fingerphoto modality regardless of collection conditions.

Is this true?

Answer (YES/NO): NO